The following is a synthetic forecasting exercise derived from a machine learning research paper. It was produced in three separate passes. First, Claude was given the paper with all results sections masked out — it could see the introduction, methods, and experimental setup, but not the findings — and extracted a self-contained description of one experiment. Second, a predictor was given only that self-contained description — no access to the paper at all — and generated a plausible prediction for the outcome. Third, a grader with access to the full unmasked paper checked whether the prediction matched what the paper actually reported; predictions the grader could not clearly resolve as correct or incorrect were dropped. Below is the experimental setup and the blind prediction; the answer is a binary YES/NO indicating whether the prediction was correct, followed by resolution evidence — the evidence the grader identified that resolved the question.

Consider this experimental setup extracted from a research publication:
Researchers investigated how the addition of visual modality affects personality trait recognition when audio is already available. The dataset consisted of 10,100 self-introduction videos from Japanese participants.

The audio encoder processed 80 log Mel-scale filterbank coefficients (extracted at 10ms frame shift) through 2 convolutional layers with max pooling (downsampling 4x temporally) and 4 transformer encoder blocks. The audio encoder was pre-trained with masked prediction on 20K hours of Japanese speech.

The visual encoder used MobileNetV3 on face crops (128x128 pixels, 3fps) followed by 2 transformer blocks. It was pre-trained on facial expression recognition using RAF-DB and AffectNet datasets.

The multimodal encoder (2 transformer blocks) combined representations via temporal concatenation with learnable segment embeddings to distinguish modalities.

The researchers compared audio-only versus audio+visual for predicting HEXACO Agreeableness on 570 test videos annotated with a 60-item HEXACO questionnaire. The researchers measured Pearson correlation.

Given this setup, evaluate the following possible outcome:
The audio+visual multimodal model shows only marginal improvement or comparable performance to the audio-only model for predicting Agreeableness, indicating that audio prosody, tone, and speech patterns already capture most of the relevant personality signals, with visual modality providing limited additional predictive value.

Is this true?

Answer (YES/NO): NO